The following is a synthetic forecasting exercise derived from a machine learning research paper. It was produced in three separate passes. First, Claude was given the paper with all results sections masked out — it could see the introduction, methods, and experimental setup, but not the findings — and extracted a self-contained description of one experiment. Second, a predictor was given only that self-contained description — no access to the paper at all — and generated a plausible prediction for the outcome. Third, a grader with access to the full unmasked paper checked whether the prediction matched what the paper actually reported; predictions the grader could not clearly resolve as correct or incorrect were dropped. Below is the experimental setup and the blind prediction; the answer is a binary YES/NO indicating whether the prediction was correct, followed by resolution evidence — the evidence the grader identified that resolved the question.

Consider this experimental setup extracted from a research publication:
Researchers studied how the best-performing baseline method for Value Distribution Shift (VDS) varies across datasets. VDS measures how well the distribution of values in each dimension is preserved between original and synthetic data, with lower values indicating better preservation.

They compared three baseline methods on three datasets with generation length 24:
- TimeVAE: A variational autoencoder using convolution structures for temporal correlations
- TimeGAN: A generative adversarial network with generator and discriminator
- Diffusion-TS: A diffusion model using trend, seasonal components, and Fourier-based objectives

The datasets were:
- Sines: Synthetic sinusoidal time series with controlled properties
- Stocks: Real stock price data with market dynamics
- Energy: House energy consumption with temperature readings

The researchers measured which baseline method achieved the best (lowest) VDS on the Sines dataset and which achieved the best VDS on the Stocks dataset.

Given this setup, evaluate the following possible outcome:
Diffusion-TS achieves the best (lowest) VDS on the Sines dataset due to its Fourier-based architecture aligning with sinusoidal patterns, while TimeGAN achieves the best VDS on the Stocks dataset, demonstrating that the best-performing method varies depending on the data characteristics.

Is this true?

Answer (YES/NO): NO